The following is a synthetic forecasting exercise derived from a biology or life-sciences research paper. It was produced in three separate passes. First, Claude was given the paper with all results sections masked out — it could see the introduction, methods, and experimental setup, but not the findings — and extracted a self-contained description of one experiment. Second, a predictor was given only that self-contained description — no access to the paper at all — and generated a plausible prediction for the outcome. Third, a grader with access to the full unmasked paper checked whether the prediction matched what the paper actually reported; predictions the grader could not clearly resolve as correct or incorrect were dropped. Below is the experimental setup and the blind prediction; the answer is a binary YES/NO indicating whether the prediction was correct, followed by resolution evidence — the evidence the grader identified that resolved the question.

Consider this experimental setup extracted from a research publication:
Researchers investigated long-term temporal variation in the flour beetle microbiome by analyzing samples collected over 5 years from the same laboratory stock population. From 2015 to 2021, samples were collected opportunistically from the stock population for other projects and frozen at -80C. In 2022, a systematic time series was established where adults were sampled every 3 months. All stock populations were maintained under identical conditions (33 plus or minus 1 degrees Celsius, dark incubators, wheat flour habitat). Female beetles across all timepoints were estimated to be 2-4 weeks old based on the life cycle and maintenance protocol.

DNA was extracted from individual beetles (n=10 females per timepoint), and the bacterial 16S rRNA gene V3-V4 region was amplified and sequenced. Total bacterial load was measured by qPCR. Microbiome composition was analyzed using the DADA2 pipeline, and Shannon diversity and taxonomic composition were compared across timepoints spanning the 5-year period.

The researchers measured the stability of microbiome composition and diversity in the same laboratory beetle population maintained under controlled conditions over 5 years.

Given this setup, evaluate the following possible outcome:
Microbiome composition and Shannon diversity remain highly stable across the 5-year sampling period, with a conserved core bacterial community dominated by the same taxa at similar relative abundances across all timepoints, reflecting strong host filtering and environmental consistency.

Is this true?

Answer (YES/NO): NO